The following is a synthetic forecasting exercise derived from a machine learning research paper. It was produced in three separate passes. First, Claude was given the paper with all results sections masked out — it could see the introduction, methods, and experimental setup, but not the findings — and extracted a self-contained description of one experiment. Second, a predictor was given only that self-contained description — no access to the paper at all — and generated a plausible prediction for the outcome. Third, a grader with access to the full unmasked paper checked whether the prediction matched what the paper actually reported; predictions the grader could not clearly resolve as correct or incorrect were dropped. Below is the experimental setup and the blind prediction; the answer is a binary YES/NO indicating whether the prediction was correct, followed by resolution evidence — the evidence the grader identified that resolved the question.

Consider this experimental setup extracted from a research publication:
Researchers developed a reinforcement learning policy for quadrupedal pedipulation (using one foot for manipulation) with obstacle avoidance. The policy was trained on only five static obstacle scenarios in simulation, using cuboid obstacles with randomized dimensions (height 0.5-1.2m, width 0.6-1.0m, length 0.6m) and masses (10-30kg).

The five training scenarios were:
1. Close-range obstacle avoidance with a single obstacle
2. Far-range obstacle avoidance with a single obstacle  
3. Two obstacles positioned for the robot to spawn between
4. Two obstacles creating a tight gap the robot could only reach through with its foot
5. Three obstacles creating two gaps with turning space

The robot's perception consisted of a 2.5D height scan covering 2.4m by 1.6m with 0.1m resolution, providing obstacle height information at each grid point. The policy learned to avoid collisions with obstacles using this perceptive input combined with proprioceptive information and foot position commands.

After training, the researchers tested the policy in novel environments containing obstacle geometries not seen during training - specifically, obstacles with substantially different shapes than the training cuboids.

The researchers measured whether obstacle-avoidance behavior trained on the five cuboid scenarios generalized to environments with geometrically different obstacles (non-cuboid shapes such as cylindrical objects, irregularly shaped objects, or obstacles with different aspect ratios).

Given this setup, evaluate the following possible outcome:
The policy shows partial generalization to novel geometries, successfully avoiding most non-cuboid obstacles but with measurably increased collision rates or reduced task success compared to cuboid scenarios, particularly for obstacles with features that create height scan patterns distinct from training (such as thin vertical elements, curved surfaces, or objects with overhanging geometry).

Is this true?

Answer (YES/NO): NO